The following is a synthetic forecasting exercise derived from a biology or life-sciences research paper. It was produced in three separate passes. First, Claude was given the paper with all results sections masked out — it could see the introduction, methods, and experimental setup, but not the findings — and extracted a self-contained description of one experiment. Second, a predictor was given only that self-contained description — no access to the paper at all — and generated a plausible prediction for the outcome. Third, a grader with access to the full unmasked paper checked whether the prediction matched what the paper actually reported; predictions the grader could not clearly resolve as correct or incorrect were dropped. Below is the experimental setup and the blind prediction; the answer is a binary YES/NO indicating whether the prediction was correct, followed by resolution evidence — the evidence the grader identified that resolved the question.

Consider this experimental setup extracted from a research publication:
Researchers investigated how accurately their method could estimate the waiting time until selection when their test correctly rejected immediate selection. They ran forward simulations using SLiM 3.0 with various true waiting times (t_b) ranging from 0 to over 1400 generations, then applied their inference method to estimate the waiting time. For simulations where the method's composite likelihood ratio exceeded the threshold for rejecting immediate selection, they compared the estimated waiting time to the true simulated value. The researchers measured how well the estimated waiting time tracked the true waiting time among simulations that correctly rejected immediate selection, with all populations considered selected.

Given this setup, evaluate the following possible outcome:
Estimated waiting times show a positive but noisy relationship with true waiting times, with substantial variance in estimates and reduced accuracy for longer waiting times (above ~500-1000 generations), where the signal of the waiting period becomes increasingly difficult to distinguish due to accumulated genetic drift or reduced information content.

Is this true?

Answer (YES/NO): NO